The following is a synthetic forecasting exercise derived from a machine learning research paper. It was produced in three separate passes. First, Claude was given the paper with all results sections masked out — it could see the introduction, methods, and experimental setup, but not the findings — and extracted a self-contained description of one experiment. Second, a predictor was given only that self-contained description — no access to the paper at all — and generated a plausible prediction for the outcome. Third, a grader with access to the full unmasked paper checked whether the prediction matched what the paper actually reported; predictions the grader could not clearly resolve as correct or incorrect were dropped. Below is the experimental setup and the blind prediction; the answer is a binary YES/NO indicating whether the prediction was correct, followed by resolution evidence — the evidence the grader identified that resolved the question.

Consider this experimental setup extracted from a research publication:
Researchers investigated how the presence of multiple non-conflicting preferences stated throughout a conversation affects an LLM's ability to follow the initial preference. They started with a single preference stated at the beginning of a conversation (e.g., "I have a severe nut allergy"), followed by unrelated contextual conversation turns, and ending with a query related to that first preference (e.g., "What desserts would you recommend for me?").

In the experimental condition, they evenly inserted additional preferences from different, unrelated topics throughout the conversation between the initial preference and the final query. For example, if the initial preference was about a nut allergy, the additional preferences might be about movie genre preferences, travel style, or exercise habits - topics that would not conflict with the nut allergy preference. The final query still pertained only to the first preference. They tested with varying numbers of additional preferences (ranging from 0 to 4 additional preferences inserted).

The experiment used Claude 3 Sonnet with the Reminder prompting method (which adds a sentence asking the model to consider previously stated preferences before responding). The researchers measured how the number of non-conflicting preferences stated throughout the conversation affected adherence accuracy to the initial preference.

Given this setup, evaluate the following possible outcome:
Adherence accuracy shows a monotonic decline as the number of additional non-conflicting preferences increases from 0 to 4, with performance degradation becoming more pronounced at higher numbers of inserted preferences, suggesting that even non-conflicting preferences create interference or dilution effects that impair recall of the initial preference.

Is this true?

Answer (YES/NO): NO